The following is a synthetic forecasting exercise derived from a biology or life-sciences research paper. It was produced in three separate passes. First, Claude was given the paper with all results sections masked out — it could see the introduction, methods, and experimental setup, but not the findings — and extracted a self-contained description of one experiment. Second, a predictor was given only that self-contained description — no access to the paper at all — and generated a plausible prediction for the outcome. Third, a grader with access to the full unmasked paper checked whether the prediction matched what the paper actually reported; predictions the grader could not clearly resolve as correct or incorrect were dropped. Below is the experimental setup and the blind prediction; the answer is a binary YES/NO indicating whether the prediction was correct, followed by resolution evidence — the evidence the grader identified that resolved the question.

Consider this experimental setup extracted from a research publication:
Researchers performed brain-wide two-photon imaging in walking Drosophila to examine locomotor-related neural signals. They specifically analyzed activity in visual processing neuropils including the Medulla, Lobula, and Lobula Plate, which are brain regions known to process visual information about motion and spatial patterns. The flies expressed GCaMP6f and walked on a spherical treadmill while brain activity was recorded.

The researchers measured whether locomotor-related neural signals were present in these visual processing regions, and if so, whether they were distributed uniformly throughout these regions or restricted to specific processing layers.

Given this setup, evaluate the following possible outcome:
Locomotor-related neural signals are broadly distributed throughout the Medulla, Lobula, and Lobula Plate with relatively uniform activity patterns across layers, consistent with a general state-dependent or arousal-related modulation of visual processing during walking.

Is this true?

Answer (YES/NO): NO